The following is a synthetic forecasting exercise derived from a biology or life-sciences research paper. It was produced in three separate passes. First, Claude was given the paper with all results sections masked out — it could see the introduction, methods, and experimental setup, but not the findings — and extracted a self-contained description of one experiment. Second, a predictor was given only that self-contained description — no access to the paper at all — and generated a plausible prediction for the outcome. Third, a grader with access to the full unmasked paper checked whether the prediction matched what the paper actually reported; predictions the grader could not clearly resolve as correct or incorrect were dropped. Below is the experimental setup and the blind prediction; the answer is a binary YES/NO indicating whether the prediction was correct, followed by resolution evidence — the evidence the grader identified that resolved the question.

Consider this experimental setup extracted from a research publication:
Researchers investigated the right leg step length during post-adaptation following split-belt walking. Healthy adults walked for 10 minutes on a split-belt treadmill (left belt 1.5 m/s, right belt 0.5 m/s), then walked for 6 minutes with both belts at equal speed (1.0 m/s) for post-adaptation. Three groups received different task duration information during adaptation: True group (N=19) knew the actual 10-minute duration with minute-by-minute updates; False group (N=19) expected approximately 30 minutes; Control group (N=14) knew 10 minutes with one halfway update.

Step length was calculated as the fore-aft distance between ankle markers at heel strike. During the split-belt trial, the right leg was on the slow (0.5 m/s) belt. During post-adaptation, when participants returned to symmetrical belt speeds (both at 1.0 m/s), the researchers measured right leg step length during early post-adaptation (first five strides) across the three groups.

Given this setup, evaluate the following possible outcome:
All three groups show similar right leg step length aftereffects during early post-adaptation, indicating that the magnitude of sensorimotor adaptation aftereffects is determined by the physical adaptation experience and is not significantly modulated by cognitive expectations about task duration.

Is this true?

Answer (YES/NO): NO